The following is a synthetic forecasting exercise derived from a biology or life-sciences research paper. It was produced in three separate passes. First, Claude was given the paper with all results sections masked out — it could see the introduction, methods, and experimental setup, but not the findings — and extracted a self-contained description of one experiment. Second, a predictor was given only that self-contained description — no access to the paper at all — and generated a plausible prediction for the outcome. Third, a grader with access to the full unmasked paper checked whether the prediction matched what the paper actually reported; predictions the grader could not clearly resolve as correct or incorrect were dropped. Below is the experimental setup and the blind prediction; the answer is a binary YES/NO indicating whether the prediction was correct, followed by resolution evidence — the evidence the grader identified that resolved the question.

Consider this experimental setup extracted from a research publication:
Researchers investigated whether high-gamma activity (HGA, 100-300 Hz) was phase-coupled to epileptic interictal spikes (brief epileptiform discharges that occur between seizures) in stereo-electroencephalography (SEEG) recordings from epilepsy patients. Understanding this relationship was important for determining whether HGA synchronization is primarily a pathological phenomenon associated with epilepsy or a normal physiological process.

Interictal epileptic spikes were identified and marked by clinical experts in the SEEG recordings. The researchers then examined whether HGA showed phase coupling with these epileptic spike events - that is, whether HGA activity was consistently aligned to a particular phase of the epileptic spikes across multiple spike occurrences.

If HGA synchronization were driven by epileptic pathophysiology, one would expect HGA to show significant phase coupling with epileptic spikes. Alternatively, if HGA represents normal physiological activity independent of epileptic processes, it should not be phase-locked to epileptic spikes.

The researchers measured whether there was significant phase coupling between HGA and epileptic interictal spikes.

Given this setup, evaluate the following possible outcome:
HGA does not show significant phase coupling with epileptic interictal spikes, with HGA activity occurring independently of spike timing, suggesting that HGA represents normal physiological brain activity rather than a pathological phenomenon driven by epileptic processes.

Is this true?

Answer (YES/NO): YES